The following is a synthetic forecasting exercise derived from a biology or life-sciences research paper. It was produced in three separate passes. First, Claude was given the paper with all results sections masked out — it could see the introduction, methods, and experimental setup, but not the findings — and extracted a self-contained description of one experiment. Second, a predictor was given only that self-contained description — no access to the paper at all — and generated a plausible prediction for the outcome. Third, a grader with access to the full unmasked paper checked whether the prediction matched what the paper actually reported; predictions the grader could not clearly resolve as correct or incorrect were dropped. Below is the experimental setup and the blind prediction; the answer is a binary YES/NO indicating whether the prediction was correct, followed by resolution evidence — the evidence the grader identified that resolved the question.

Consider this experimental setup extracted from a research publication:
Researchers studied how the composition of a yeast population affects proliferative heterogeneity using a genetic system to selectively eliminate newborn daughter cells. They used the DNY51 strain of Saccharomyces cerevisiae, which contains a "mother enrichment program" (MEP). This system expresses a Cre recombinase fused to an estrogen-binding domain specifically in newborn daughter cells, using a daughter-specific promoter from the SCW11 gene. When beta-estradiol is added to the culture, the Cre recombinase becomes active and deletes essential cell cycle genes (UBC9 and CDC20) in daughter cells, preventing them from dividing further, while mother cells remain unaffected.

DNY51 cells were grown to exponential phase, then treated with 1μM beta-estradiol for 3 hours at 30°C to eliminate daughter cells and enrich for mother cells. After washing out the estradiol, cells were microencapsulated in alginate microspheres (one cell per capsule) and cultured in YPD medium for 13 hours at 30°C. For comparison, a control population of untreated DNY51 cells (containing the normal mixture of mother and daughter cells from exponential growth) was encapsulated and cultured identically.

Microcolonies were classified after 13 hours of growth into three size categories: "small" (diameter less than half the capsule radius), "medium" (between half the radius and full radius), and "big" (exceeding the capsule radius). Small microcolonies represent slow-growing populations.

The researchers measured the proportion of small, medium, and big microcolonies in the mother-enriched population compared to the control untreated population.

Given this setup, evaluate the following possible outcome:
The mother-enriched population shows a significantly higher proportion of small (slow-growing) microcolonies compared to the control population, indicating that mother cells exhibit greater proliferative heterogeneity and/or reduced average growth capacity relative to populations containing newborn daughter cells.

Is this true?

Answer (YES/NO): YES